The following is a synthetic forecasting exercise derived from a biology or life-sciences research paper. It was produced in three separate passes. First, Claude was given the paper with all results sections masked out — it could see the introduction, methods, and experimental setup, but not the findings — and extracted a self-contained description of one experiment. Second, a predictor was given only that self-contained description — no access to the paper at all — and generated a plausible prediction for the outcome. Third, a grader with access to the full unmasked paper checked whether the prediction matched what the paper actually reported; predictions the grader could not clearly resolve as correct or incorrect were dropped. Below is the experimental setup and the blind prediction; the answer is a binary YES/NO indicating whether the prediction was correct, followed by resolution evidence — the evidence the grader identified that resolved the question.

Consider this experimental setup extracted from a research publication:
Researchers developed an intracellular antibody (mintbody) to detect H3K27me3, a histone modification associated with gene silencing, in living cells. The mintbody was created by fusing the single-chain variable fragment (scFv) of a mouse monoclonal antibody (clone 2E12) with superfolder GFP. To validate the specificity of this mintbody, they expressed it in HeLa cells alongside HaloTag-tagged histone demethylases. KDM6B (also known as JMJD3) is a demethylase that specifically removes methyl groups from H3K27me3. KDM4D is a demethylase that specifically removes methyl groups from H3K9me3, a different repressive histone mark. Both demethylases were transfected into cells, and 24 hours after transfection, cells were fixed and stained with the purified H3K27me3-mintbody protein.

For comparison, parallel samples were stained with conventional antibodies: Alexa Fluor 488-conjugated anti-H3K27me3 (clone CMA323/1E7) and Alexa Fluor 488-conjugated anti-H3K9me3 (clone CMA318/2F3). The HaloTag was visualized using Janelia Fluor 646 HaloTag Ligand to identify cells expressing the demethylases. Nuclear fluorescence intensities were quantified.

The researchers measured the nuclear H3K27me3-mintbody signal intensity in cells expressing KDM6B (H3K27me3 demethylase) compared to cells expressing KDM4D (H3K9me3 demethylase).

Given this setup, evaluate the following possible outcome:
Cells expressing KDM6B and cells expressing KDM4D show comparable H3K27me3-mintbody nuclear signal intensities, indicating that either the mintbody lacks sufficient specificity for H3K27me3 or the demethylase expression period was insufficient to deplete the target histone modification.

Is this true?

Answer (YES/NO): NO